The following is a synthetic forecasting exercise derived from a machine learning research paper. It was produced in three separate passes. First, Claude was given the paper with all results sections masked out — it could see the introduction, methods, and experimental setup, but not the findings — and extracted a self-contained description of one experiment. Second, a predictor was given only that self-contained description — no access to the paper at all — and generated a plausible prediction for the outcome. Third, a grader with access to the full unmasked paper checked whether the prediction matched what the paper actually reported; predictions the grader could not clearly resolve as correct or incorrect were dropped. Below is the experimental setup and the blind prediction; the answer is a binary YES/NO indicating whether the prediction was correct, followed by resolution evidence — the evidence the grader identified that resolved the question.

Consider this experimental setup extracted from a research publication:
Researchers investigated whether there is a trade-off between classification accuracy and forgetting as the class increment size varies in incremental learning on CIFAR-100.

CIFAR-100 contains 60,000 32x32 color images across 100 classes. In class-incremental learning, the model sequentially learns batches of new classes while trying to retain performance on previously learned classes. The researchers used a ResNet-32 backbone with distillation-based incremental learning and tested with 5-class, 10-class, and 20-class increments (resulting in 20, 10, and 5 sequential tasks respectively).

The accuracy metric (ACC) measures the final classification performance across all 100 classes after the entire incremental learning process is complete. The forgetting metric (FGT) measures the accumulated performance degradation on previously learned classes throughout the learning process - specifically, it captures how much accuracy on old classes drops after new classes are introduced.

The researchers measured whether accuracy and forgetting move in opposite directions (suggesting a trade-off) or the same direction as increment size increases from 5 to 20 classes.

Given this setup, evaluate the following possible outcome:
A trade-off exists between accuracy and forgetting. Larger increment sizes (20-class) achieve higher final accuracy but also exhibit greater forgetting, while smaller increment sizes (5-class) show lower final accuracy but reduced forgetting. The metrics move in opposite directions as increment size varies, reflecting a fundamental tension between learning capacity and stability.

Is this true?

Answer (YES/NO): NO